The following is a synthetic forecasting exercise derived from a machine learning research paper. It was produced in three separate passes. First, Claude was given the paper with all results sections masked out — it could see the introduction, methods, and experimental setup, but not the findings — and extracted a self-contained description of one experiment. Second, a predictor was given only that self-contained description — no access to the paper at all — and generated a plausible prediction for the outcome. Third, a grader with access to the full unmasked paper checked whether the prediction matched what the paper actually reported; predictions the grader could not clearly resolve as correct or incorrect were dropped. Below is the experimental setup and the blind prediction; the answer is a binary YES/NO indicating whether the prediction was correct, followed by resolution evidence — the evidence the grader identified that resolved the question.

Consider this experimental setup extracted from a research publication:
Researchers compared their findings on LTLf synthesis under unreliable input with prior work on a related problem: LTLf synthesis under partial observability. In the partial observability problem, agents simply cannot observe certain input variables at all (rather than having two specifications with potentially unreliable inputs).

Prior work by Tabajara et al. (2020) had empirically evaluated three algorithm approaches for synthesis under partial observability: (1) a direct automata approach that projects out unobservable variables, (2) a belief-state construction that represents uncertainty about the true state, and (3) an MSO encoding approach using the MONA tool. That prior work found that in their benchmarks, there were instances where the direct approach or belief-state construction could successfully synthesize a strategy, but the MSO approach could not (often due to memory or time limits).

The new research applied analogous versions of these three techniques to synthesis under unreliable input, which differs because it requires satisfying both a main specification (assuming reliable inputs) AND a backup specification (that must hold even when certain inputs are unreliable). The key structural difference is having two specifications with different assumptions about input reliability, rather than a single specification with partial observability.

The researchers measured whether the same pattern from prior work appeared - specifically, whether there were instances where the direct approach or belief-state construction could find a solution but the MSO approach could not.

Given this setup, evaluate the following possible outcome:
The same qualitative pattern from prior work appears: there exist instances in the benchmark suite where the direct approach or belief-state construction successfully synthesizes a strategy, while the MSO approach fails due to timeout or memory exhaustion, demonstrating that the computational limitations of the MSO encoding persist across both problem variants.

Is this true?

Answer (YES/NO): NO